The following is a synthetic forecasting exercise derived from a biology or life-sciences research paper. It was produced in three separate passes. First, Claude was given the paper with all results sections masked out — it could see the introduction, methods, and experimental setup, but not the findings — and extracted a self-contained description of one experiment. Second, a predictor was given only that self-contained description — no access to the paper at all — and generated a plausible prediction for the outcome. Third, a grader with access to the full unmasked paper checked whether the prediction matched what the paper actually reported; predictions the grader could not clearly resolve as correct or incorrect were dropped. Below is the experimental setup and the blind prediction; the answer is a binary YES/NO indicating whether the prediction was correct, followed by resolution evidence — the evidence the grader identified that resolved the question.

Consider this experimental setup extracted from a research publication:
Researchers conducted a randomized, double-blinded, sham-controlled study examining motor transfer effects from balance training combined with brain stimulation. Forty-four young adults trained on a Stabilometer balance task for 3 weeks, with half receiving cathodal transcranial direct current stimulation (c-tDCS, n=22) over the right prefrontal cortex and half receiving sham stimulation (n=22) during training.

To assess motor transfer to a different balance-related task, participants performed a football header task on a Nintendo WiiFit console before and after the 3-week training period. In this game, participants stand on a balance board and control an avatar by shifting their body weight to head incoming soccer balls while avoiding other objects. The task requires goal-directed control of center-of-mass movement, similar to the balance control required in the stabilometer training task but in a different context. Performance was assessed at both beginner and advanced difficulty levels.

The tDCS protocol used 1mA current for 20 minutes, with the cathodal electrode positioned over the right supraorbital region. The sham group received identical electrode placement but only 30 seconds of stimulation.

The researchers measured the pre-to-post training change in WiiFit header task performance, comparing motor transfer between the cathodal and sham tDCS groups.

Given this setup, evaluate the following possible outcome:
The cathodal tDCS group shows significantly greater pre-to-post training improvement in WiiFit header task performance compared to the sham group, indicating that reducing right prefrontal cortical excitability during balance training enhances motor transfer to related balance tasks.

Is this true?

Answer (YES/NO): NO